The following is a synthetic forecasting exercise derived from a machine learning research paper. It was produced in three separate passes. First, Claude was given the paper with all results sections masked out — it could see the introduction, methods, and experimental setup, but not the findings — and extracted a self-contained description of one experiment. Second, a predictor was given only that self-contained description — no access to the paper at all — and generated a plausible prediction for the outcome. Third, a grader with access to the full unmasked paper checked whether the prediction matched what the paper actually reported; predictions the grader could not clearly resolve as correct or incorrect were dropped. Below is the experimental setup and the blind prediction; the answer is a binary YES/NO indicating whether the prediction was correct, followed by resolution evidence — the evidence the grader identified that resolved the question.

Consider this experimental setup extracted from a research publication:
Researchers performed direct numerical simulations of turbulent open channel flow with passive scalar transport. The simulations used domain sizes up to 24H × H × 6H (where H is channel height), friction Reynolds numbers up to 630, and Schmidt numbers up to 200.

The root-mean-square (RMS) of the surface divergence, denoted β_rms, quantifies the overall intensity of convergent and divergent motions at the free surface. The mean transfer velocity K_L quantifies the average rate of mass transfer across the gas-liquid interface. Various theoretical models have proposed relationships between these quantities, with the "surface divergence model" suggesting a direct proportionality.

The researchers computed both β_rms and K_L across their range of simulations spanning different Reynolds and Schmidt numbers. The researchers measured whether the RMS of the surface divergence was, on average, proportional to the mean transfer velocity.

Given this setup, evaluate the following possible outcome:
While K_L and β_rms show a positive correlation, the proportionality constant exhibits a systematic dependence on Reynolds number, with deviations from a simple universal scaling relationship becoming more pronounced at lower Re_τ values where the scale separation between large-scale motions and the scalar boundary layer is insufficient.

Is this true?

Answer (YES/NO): NO